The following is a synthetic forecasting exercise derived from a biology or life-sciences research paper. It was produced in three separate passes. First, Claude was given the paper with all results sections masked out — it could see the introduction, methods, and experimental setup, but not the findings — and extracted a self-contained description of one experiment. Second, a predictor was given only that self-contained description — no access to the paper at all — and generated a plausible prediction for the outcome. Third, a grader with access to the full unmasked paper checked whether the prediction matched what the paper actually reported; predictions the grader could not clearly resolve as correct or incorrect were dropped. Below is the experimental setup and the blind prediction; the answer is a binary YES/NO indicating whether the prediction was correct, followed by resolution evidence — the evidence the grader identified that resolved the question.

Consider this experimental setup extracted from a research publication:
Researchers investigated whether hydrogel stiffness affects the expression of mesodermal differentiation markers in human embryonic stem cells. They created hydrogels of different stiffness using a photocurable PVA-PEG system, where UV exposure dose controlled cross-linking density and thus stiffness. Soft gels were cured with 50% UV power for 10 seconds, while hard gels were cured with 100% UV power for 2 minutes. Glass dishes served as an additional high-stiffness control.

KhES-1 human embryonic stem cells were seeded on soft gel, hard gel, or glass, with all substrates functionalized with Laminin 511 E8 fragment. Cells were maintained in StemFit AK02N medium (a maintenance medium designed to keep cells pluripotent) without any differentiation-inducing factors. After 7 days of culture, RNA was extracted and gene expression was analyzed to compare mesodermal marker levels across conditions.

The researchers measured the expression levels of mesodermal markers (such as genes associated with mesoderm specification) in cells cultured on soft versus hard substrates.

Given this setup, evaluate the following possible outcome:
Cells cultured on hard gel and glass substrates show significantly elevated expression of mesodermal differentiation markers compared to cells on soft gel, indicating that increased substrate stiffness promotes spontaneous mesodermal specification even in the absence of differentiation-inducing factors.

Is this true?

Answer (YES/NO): NO